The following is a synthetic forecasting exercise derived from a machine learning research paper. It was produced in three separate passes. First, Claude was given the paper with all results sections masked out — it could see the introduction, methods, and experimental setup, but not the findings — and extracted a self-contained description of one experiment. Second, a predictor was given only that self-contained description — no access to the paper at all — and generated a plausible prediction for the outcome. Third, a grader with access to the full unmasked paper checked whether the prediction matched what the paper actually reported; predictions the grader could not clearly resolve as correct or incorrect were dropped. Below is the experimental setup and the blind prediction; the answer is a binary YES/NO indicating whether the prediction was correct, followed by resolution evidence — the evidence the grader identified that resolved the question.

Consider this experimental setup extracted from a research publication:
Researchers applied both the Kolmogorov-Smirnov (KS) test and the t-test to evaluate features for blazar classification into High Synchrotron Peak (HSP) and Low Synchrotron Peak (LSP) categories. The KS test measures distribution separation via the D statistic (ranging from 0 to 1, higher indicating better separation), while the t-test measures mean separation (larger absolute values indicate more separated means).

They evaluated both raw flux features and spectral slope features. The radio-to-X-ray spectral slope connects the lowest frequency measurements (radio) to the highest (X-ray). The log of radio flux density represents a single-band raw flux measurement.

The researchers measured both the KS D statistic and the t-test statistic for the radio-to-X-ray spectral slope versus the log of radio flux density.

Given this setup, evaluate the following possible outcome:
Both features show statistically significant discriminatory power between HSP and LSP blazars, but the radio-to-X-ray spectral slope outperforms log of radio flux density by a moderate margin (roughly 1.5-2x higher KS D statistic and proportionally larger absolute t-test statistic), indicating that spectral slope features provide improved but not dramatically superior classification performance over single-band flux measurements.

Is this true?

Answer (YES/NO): NO